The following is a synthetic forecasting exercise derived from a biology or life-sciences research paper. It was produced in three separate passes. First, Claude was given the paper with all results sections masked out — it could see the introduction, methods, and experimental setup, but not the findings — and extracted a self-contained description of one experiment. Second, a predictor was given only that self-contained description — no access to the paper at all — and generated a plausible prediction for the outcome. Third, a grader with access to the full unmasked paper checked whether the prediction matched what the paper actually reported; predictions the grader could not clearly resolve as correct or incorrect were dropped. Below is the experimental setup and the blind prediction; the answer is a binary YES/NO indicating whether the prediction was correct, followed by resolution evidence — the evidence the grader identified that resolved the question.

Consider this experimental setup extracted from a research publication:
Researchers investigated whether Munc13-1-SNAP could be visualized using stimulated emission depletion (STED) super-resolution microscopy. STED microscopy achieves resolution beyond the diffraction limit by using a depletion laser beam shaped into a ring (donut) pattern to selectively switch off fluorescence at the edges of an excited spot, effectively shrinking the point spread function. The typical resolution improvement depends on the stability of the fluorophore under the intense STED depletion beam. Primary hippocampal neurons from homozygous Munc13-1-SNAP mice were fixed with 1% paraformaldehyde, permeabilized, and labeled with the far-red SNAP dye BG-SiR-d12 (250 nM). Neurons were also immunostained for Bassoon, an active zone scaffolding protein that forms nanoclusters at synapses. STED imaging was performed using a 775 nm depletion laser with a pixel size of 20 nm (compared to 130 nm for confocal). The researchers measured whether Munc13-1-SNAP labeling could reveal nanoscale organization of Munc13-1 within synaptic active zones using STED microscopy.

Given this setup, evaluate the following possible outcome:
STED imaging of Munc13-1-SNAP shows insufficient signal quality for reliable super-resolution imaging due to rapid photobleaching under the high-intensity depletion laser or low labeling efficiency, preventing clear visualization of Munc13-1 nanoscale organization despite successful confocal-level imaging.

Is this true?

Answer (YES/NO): NO